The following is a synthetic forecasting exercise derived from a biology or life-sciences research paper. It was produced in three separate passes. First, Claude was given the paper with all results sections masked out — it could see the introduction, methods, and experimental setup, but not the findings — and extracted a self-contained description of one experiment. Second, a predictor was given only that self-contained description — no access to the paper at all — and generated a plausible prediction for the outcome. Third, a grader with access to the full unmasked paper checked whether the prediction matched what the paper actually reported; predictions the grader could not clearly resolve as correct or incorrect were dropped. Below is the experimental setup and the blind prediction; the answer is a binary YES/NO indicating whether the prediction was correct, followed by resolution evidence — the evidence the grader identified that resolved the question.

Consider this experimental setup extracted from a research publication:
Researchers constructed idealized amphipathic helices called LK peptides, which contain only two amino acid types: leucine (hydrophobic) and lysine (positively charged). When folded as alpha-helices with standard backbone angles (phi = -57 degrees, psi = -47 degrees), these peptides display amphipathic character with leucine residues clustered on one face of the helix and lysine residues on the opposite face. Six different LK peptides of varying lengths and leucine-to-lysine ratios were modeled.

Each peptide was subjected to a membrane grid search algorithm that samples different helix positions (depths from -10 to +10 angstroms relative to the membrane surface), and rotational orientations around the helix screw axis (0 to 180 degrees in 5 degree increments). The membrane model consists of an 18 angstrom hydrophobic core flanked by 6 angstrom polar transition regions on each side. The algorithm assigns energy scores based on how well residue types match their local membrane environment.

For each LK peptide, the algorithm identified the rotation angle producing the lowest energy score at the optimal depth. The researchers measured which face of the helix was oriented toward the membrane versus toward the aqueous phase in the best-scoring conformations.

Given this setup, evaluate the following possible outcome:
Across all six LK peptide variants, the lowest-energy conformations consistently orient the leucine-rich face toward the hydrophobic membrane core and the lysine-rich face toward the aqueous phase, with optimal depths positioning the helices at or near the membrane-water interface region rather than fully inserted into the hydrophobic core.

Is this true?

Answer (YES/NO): YES